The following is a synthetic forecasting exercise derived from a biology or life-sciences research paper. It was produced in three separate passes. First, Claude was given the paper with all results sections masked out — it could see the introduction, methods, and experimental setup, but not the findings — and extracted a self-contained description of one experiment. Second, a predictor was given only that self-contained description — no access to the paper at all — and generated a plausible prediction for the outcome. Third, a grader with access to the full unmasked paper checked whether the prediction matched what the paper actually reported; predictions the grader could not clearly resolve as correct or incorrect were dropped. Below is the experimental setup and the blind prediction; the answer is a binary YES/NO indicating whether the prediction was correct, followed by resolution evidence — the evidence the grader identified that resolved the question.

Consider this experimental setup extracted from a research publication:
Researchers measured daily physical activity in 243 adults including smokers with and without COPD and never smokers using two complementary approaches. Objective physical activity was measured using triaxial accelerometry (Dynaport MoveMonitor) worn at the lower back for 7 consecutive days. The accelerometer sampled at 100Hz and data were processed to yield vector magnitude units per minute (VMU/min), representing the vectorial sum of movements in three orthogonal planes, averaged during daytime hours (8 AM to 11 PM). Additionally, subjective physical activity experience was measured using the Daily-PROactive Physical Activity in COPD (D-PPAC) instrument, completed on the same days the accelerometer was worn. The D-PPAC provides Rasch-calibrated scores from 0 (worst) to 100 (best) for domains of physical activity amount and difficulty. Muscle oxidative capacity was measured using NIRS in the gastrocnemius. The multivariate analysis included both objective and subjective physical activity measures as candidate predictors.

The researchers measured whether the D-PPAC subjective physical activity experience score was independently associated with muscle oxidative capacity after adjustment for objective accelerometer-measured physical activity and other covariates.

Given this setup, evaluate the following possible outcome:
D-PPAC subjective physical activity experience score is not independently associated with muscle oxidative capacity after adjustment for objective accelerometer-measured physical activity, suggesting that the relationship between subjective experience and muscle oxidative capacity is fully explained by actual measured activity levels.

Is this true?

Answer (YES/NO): NO